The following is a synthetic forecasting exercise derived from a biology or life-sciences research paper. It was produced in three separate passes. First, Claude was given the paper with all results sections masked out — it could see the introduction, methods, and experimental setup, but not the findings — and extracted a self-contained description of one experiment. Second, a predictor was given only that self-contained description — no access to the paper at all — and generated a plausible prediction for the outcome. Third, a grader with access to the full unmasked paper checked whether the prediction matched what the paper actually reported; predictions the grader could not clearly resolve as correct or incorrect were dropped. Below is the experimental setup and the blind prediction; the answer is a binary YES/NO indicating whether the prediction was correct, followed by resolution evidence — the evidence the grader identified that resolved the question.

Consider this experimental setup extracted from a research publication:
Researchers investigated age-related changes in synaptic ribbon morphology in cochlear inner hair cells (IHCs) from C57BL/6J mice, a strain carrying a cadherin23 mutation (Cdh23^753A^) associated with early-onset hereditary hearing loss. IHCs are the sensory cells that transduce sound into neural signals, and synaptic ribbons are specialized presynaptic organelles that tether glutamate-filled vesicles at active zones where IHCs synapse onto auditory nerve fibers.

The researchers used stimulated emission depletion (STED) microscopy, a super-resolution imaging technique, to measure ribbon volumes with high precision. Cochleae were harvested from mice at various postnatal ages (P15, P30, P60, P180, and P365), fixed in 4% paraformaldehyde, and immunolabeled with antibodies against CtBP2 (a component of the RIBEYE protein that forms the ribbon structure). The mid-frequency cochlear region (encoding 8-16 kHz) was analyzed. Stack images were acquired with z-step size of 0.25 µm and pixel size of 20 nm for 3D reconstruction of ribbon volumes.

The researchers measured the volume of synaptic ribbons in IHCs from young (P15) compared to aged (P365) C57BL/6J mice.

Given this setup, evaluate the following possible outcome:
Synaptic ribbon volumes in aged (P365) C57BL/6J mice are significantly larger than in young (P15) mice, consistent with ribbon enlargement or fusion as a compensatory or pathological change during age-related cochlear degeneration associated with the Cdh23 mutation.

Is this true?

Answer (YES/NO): YES